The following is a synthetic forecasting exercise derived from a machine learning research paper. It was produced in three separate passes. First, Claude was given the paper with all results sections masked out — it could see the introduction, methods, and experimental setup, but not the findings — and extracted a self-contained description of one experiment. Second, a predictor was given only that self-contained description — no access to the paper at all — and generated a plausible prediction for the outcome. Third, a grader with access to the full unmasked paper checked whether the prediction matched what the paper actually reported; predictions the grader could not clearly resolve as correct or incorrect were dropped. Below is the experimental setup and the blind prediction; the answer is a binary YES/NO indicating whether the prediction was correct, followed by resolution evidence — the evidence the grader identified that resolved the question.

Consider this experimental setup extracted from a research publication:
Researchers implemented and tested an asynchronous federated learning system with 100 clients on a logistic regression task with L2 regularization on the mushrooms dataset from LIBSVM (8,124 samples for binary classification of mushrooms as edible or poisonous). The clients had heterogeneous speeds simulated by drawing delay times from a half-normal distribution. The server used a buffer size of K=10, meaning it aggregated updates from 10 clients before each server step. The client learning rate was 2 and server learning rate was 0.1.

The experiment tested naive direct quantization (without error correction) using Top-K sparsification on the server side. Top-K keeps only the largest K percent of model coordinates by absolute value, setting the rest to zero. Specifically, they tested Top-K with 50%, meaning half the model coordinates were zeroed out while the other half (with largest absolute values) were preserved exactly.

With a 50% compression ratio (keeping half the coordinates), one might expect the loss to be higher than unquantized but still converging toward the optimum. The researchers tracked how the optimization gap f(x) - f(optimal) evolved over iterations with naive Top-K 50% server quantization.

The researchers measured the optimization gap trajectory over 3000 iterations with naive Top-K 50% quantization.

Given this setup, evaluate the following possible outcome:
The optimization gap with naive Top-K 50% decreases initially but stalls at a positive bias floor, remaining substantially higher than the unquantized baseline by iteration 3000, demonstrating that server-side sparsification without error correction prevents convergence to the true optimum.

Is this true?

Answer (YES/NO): NO